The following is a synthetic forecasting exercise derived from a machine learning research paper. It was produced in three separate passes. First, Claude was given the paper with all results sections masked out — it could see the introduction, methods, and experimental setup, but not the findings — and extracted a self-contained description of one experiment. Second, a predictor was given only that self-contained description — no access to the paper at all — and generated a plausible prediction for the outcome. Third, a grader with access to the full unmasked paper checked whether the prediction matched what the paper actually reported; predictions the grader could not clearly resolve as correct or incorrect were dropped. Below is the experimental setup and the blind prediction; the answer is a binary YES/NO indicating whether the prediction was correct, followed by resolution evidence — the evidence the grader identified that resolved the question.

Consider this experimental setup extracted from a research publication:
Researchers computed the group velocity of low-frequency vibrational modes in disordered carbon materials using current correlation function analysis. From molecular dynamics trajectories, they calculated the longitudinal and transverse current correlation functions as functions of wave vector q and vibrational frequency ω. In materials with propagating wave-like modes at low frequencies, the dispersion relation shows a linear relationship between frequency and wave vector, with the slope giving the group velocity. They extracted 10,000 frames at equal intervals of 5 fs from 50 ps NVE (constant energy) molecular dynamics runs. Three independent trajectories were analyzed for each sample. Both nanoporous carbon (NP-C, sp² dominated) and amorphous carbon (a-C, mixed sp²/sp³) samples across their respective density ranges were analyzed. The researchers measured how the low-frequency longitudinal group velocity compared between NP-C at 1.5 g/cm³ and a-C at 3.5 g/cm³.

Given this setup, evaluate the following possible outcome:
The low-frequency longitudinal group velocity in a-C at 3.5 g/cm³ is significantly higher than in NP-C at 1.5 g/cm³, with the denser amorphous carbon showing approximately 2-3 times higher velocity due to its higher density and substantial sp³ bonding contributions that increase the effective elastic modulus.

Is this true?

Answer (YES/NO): NO